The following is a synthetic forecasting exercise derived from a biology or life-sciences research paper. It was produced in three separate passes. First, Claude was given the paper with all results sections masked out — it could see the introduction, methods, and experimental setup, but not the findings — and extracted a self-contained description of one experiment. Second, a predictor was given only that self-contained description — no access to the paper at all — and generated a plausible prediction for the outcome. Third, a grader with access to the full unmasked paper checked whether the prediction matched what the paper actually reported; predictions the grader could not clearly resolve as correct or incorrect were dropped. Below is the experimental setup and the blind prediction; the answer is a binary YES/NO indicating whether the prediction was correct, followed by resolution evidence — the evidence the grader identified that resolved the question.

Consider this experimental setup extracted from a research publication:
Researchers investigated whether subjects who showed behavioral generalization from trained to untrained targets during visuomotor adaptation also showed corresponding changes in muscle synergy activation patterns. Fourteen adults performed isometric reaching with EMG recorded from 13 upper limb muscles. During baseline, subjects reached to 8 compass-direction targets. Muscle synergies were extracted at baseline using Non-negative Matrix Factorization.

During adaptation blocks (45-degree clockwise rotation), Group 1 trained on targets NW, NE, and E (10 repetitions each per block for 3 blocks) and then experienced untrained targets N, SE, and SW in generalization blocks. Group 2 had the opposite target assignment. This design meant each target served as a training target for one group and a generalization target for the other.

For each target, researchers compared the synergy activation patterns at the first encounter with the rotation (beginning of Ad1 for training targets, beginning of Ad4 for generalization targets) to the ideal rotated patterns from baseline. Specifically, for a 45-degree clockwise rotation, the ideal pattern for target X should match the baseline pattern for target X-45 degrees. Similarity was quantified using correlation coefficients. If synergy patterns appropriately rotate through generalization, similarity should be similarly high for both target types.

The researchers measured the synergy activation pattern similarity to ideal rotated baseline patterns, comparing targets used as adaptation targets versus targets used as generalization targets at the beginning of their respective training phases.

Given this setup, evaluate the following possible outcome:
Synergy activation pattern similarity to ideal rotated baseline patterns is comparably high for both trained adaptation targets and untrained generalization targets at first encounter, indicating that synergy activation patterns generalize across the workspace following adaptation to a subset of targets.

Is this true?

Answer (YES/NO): NO